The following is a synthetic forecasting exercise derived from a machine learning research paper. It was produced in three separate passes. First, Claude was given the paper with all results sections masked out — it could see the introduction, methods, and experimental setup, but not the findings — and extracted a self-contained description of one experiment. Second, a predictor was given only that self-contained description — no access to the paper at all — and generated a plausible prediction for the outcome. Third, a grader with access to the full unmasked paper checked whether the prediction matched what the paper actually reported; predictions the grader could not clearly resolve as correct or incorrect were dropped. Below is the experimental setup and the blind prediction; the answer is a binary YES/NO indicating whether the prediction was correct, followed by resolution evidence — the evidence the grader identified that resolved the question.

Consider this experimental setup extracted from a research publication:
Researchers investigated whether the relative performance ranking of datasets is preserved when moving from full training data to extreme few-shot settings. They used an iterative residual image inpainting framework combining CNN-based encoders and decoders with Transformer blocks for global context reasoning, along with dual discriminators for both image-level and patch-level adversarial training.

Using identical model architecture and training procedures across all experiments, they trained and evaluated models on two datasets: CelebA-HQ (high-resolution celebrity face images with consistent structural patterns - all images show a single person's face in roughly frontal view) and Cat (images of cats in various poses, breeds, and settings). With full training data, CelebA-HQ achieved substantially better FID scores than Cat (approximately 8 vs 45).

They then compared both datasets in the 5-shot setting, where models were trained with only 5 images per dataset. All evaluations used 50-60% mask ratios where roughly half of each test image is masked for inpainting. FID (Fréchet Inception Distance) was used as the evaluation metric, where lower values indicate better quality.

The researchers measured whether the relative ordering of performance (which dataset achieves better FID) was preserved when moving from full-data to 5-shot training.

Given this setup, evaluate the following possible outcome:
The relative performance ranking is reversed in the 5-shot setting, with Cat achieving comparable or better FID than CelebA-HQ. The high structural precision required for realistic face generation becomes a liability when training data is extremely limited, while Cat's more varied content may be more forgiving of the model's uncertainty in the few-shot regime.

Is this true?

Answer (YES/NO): NO